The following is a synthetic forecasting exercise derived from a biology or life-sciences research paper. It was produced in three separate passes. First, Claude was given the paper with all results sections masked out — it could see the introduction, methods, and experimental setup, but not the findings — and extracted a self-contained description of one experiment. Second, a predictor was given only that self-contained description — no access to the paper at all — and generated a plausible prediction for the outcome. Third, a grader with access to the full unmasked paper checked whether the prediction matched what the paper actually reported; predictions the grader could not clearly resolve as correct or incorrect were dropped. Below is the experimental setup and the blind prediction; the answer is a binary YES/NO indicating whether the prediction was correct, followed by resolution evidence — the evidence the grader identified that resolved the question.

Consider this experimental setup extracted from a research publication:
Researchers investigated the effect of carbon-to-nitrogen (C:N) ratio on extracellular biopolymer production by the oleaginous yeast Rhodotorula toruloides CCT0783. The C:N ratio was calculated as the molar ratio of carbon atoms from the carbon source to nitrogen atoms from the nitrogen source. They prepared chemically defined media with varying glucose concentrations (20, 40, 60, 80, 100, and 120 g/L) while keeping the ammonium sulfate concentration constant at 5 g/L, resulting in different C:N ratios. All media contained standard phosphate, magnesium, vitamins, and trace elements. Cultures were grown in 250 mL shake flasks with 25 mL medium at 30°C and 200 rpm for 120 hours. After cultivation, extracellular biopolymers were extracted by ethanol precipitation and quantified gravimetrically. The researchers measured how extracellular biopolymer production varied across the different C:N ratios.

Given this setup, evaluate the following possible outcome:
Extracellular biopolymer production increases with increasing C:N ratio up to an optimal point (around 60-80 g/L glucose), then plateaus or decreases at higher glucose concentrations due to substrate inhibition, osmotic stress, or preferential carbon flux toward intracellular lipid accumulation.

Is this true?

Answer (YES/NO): NO